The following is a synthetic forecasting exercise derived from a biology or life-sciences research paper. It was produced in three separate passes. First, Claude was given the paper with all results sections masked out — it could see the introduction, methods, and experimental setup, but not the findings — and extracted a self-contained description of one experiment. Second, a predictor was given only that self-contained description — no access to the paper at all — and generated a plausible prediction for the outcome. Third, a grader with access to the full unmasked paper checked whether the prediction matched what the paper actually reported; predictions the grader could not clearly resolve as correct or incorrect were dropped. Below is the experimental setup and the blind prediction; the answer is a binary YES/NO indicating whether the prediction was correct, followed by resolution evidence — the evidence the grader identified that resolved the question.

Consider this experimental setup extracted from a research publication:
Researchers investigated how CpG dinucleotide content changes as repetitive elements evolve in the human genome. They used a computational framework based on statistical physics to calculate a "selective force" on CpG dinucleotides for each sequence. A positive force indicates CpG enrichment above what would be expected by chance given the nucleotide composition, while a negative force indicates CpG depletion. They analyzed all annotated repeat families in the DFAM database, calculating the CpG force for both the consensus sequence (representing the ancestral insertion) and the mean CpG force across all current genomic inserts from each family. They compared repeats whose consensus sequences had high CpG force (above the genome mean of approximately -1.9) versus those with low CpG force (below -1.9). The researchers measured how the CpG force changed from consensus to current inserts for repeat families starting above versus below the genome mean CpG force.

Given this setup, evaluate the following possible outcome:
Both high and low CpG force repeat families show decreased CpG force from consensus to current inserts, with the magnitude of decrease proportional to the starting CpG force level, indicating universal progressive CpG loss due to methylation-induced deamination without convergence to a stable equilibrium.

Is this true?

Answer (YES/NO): NO